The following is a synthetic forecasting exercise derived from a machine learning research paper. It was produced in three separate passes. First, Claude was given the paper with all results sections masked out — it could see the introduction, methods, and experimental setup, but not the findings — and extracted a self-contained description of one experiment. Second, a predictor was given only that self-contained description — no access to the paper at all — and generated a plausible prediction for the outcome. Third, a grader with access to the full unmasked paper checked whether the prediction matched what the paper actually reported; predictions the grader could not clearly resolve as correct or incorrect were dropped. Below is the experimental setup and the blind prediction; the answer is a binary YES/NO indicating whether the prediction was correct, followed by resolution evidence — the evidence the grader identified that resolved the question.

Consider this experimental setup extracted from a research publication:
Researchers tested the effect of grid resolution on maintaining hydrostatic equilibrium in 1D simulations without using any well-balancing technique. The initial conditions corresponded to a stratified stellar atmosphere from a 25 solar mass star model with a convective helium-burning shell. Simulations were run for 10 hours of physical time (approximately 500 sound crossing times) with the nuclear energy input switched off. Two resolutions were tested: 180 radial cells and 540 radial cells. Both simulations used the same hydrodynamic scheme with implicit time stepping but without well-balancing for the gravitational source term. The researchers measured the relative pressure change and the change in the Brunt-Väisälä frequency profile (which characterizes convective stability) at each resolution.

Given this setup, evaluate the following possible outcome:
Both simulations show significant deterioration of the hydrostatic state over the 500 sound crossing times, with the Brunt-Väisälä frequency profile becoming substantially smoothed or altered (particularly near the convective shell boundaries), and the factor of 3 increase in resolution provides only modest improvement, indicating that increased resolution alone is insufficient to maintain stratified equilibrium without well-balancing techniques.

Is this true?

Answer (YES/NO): NO